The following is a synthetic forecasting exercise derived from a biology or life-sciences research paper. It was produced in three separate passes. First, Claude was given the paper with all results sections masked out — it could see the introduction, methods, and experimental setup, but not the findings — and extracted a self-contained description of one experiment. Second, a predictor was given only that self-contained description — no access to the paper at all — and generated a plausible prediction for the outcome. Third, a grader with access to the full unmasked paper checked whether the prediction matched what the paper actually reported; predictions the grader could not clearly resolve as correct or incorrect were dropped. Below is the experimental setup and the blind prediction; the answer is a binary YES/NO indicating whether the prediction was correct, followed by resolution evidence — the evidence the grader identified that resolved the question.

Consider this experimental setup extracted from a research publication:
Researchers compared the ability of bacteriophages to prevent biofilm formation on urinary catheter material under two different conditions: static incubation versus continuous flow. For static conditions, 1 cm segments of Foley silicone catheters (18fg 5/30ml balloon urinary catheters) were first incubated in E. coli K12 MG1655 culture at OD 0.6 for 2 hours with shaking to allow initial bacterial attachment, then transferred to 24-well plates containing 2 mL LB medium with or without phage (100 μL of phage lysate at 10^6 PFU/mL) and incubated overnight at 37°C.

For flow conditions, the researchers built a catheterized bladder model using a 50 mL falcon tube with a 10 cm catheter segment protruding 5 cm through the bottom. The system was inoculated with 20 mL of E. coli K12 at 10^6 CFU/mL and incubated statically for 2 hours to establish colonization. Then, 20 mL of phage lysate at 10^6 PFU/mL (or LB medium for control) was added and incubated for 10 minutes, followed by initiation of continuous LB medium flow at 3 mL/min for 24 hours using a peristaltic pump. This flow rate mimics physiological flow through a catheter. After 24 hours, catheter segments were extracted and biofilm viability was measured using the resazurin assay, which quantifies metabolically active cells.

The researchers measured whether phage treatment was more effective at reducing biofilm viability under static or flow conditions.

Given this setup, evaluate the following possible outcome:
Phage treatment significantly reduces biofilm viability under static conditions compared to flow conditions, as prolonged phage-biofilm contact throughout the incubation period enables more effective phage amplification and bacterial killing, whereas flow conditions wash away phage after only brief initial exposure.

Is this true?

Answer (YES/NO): YES